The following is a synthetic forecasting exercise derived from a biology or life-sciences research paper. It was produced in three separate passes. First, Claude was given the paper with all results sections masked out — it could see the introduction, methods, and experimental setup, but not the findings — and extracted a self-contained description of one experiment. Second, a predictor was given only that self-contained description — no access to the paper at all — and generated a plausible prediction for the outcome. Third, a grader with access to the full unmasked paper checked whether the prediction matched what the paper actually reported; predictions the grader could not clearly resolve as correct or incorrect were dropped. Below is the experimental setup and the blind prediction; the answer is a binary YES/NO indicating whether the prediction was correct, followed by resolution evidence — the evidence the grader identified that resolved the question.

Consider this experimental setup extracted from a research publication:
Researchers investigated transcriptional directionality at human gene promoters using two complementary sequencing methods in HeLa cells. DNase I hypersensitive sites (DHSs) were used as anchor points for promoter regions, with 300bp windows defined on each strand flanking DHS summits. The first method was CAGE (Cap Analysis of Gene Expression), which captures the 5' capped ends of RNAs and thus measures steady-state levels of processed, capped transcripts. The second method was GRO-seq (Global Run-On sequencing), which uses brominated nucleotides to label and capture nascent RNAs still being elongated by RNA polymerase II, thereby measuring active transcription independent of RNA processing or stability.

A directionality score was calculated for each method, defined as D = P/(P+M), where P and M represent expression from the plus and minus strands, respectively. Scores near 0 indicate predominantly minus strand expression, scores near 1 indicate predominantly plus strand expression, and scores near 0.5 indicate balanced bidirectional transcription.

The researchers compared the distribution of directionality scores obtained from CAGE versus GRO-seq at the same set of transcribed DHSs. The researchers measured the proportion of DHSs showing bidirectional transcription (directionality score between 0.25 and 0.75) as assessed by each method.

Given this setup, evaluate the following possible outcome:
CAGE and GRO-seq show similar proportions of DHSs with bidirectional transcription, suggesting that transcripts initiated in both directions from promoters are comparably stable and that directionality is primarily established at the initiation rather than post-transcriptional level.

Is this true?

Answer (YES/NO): NO